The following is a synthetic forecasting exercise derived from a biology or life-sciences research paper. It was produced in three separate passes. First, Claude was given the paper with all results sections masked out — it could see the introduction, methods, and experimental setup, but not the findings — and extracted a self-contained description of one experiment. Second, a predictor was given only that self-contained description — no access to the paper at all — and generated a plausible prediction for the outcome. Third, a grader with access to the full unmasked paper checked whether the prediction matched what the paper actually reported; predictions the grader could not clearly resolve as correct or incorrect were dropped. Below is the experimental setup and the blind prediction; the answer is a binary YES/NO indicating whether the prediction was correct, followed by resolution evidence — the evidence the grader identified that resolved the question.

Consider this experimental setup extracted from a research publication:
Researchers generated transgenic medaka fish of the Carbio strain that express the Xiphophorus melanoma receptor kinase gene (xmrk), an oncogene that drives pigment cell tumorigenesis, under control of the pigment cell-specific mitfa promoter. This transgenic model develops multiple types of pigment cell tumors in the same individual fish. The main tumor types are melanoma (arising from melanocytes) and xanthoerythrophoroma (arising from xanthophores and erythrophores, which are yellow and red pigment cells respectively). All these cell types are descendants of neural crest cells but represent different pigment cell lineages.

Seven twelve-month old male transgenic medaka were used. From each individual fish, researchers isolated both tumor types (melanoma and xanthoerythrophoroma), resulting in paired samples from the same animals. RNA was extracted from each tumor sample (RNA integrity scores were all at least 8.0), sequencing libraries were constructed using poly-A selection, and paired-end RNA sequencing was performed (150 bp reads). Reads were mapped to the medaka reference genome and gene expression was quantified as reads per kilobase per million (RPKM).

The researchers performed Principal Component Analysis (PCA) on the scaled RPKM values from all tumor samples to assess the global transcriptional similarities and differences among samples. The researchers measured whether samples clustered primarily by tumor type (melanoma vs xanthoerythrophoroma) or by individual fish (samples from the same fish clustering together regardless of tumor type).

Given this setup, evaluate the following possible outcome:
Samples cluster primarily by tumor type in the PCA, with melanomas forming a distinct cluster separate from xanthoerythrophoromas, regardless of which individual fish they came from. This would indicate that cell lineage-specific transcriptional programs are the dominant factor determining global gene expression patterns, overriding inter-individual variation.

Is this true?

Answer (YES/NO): YES